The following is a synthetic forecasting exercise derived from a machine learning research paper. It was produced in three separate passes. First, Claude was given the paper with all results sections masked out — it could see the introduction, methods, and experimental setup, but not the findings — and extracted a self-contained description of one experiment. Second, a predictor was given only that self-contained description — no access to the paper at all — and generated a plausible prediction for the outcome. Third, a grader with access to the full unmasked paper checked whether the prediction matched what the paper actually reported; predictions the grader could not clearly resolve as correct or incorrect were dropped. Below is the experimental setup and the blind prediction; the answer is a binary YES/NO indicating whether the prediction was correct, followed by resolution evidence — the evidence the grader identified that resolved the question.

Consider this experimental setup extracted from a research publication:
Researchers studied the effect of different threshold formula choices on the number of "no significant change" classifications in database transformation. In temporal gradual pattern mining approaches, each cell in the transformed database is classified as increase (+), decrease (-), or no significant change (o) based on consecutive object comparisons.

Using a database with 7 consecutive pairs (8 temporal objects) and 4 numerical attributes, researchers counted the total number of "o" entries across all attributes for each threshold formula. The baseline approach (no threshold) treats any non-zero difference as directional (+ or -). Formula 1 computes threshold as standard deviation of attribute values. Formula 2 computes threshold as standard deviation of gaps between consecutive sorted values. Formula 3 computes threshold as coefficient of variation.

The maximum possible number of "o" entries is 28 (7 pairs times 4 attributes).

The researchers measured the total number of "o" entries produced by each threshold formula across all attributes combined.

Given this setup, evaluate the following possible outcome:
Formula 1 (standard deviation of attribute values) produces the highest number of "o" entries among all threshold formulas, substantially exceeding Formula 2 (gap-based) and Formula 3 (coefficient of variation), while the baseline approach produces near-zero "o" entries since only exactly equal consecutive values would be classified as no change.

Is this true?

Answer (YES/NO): YES